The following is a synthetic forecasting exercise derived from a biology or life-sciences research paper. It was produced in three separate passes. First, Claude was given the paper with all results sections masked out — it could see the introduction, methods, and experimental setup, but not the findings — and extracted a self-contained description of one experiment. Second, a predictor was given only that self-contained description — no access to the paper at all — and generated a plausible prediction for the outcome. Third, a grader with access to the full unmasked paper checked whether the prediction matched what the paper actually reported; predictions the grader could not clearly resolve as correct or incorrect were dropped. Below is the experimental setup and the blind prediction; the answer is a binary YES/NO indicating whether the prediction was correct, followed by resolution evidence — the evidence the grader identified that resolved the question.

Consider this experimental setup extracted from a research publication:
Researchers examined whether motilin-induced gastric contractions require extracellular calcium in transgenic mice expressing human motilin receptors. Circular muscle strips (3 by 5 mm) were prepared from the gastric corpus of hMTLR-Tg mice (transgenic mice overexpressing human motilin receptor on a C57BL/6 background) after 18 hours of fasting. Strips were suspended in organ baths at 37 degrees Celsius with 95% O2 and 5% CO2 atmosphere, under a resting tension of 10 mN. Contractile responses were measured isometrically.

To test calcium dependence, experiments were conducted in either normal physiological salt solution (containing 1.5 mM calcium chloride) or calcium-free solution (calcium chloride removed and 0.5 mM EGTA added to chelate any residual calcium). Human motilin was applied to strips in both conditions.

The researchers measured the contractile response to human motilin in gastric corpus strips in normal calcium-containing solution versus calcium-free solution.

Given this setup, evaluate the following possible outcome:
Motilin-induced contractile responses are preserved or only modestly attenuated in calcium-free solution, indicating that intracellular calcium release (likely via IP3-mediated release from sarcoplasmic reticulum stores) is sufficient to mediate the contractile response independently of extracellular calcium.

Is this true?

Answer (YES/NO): NO